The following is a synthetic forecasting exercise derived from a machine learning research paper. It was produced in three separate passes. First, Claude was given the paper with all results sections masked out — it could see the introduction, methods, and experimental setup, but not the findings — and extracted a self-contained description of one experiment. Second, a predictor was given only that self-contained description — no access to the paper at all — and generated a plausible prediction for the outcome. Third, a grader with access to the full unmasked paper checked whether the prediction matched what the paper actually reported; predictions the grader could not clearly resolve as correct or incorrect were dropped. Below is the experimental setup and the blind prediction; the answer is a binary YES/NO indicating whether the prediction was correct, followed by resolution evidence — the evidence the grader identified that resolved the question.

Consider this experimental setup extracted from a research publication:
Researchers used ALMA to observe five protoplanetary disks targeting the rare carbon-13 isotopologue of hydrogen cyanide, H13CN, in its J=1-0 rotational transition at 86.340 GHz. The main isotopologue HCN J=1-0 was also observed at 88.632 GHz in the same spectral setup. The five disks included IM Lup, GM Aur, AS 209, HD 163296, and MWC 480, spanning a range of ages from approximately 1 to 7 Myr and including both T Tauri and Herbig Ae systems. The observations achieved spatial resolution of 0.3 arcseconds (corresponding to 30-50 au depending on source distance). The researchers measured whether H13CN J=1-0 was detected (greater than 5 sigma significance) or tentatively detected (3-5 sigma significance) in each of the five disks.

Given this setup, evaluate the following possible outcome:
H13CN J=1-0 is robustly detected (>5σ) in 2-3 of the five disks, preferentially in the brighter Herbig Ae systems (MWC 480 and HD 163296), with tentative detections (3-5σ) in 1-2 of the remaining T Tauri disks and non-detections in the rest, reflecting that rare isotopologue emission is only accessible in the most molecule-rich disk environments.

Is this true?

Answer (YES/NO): NO